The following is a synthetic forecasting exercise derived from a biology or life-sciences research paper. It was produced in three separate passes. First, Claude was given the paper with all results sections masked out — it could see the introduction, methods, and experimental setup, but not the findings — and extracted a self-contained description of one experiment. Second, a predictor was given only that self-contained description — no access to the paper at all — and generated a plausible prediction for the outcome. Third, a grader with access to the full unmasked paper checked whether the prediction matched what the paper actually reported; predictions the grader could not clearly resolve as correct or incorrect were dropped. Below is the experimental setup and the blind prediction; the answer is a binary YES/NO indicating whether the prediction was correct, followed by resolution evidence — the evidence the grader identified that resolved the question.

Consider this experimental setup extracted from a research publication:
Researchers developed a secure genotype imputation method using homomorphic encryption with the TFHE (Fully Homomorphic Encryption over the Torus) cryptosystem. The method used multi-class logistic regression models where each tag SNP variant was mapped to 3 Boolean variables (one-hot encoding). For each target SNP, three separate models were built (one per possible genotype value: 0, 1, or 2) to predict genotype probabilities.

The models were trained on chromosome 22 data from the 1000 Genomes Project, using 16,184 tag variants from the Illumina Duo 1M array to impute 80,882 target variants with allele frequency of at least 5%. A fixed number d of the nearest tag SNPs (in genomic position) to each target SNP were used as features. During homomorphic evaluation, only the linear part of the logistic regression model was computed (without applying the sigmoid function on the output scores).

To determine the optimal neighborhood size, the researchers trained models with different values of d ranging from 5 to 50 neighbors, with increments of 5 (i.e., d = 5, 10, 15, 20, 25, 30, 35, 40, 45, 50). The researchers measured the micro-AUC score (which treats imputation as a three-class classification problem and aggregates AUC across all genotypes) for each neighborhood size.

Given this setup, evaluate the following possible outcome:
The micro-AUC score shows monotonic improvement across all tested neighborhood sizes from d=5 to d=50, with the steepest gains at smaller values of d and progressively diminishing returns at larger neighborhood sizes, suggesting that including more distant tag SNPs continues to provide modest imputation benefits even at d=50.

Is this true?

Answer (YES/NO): NO